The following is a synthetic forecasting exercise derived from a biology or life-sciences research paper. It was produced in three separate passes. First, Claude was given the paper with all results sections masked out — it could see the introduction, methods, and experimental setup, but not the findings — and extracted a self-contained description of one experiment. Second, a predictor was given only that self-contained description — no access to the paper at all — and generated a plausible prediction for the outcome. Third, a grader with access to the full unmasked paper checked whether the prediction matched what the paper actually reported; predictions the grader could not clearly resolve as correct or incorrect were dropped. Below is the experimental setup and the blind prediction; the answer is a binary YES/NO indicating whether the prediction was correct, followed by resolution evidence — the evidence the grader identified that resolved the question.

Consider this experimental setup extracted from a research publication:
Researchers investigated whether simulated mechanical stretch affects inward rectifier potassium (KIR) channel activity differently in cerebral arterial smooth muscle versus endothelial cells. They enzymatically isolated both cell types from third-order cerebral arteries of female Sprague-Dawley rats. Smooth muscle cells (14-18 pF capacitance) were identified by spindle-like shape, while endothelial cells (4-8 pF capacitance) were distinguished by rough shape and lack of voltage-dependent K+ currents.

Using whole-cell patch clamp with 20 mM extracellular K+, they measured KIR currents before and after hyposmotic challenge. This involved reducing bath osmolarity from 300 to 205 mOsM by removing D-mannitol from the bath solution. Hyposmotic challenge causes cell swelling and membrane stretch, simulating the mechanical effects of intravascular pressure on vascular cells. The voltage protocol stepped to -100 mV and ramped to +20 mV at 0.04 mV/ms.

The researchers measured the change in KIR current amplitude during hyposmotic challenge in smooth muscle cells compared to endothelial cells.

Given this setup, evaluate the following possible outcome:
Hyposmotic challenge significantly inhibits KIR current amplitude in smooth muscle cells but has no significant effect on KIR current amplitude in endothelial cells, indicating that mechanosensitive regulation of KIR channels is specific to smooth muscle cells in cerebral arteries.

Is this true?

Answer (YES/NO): YES